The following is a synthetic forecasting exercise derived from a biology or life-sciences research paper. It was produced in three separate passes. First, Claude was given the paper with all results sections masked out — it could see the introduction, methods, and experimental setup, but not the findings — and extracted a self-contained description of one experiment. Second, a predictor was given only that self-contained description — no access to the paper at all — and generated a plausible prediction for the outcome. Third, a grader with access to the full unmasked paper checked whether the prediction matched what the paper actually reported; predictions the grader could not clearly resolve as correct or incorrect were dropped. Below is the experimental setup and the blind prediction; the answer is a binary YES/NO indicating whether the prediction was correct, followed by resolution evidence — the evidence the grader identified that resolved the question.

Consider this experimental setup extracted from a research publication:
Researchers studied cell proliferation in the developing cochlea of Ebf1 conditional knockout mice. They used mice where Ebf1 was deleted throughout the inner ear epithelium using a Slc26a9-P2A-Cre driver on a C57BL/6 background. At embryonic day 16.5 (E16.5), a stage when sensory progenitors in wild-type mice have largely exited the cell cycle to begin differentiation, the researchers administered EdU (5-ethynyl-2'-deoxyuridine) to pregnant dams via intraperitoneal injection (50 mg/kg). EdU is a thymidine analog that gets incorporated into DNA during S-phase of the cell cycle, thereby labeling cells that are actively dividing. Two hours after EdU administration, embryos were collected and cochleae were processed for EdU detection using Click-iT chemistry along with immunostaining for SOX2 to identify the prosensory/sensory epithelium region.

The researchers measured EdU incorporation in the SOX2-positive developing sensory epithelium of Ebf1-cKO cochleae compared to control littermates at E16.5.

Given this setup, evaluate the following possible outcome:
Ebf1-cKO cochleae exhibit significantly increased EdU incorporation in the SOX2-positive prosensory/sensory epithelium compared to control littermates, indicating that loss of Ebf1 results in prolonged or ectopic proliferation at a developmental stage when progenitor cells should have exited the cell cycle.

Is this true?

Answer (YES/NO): YES